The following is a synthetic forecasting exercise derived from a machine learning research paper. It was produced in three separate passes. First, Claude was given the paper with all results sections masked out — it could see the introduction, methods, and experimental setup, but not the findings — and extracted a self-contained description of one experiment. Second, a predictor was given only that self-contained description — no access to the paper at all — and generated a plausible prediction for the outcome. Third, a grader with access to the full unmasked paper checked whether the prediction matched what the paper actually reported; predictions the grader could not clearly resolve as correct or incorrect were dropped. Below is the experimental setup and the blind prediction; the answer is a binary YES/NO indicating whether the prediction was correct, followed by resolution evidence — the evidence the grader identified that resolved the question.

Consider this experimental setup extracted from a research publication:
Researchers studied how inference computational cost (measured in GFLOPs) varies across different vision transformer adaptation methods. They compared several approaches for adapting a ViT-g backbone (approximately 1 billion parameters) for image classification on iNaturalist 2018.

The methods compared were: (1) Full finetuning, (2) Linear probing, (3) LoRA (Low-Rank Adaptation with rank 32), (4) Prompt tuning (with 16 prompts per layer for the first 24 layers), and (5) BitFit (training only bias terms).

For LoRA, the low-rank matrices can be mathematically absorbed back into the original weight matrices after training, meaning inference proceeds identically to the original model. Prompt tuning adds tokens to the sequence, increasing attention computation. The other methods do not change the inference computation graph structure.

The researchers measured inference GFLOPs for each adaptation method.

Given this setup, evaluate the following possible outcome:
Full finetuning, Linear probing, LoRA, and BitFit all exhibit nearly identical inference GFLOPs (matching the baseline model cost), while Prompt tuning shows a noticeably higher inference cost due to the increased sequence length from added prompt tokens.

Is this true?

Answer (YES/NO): YES